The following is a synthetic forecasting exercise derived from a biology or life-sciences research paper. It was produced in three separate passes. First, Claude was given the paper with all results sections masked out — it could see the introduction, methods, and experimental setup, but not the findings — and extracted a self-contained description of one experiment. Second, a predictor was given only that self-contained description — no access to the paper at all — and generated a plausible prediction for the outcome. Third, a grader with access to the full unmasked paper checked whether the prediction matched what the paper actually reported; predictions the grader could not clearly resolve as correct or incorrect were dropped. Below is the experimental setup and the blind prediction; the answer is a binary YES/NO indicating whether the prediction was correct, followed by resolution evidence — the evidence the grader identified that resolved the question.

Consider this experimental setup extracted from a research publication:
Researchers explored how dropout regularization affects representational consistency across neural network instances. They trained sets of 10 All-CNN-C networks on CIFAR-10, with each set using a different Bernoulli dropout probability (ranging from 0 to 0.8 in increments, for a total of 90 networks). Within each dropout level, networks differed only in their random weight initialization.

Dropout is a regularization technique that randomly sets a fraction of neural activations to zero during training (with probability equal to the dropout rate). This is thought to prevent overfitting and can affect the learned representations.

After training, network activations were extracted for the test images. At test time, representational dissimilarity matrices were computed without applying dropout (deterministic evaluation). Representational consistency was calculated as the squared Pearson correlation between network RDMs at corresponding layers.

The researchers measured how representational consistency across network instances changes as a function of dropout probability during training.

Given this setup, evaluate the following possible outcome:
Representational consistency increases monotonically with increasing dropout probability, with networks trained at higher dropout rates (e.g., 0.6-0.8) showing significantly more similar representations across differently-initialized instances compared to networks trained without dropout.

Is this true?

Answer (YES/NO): NO